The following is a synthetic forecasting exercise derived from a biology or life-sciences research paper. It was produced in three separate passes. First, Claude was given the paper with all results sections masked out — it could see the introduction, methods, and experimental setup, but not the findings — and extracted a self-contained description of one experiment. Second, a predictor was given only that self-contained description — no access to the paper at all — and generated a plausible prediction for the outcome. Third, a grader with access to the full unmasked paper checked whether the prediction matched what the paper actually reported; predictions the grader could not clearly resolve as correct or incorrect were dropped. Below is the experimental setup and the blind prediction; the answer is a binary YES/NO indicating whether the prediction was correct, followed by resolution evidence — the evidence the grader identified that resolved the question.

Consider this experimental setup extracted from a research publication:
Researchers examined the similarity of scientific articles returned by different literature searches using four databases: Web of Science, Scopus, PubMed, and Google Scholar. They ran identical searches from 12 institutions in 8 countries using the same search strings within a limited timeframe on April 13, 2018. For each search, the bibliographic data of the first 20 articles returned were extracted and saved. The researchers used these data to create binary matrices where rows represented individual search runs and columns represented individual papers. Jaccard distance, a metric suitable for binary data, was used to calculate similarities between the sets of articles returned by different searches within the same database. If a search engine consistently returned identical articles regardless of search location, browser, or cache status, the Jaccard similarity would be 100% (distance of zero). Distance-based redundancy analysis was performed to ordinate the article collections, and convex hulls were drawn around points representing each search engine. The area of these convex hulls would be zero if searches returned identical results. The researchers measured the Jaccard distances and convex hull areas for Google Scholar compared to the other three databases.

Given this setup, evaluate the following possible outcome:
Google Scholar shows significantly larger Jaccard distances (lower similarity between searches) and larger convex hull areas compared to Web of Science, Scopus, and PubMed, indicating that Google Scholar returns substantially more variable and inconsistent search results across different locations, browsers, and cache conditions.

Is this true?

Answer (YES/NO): YES